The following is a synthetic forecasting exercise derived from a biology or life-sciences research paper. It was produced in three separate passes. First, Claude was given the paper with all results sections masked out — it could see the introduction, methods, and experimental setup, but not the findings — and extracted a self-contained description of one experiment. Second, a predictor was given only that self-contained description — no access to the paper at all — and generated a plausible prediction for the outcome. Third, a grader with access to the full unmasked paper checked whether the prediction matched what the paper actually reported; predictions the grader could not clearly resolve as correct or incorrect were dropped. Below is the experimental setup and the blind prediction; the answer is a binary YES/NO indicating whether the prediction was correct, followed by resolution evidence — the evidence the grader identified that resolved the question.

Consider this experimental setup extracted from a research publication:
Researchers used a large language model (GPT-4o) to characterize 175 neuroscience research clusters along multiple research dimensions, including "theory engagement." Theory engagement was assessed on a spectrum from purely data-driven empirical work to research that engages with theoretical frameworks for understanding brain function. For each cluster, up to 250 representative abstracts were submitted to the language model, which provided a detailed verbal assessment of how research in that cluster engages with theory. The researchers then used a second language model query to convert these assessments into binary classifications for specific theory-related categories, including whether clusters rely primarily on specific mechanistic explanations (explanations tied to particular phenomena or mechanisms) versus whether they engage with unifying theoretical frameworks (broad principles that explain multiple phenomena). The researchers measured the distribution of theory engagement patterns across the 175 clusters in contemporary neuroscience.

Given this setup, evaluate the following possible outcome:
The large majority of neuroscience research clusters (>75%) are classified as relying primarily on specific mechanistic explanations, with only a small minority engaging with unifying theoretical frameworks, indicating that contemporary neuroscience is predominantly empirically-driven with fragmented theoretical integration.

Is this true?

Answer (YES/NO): NO